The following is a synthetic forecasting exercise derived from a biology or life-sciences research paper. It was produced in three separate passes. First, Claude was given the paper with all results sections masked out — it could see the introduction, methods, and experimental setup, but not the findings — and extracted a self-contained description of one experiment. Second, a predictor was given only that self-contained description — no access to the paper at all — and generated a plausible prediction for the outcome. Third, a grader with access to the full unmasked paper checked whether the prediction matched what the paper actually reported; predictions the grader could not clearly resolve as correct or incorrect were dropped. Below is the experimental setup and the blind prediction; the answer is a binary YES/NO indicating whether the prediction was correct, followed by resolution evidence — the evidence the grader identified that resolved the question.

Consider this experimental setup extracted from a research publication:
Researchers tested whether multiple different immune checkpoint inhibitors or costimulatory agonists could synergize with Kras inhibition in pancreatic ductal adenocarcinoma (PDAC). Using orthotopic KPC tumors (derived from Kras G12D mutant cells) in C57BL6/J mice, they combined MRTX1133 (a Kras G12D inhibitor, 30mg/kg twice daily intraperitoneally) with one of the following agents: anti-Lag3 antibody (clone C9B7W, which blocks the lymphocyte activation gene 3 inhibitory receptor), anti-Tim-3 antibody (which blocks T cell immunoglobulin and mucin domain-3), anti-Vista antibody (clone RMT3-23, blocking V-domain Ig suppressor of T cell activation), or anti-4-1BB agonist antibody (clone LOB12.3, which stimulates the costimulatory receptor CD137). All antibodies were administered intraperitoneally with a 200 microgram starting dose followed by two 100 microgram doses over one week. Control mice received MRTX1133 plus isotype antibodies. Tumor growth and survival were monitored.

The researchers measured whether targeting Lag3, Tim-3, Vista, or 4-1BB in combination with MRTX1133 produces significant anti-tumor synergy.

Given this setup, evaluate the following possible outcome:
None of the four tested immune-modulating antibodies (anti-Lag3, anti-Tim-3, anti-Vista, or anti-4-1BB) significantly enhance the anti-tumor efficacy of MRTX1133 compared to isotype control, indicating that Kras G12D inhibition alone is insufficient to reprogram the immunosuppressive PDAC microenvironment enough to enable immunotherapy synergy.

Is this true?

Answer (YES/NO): NO